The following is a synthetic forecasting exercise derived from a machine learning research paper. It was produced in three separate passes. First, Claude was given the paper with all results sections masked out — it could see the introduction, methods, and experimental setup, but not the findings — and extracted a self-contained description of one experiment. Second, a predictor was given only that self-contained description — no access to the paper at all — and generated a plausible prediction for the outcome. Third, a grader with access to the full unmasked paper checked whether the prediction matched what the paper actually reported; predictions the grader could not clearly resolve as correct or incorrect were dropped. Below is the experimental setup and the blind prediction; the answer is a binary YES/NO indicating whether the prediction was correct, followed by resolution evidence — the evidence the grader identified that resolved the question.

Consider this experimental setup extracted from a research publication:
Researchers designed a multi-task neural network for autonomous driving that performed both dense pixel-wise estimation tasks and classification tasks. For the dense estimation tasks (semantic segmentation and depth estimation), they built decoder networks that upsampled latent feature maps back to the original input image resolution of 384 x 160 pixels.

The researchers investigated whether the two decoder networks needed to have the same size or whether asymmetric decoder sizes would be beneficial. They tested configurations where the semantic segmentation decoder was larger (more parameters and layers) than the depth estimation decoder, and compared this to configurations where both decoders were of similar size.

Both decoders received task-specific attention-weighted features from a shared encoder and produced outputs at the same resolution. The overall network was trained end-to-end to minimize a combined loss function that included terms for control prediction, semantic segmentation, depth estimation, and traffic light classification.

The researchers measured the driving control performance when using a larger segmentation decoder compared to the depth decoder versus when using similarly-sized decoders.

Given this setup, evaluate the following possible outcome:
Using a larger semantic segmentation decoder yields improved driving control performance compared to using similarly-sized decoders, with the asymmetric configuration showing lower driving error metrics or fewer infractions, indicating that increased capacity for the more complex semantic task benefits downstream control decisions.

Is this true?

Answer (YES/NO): YES